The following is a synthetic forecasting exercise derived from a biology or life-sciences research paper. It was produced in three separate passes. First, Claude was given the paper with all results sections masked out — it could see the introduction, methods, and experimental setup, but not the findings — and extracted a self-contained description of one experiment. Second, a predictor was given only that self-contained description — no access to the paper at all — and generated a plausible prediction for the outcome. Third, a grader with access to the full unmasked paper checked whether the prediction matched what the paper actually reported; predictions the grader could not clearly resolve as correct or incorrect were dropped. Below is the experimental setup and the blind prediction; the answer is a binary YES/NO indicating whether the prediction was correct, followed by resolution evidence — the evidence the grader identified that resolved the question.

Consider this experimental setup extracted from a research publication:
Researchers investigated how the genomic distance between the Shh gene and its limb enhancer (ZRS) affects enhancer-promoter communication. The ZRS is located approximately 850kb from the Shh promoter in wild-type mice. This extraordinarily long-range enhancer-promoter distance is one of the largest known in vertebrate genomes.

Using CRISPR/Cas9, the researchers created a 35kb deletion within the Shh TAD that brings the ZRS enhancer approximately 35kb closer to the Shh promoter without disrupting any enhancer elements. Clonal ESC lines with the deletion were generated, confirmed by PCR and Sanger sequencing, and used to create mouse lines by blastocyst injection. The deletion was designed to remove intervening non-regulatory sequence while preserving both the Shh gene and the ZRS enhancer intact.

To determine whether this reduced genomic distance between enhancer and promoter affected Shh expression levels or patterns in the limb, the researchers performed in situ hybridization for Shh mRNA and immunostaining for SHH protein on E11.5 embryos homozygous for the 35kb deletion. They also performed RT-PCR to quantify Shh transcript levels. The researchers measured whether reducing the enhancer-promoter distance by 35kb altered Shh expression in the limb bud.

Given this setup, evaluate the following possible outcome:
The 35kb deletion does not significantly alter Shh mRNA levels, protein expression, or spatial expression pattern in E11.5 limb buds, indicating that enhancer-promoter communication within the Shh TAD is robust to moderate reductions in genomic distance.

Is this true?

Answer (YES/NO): YES